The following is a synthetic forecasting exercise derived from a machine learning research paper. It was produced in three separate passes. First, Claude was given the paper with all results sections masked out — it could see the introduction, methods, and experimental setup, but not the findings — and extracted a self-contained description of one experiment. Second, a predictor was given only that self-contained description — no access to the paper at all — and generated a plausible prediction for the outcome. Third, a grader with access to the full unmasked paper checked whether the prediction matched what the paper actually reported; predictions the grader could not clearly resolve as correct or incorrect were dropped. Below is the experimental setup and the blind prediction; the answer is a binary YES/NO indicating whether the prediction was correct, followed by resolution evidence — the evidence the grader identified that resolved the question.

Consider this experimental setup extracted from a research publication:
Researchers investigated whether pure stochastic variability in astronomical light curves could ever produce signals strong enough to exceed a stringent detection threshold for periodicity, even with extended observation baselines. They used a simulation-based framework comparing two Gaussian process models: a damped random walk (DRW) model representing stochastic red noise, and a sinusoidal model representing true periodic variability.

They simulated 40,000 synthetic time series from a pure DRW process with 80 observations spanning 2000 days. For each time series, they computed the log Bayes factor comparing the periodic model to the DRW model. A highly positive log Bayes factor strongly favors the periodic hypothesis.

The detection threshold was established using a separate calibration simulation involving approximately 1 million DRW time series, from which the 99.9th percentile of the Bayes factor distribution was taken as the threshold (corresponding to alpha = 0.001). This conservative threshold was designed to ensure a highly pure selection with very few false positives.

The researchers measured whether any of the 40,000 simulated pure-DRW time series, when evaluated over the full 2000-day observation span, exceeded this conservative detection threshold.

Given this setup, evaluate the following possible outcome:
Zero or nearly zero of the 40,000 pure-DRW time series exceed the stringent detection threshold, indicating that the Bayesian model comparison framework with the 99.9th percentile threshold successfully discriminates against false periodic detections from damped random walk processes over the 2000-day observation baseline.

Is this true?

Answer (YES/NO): YES